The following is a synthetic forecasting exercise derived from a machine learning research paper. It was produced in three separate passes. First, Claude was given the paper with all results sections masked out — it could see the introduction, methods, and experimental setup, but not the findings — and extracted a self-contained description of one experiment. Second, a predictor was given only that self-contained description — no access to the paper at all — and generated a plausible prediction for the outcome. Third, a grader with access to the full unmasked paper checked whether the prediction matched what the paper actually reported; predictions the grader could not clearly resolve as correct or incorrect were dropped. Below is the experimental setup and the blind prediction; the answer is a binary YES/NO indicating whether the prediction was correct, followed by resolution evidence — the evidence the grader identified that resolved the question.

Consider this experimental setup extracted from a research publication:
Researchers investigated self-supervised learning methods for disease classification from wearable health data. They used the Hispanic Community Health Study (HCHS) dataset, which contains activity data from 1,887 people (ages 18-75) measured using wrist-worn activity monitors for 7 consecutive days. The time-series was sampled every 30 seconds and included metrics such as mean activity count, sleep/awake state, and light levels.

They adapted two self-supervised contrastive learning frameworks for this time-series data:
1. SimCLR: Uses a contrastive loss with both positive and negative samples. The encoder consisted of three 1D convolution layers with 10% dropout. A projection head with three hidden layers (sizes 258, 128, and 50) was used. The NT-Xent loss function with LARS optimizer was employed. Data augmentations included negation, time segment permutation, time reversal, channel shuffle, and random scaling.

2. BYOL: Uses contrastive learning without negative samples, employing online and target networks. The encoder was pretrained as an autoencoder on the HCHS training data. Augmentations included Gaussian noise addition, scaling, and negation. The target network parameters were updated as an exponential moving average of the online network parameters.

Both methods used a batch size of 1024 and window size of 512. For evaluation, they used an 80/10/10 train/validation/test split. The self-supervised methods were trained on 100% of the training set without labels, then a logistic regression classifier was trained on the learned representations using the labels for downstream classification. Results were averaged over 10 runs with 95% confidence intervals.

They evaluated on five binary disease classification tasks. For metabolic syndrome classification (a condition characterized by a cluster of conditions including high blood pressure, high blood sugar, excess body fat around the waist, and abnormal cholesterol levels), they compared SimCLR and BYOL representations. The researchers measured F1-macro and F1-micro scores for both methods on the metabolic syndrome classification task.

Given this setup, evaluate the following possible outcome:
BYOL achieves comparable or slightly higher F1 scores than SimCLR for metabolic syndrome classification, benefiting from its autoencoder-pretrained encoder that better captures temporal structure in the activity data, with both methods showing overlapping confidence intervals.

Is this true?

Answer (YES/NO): NO